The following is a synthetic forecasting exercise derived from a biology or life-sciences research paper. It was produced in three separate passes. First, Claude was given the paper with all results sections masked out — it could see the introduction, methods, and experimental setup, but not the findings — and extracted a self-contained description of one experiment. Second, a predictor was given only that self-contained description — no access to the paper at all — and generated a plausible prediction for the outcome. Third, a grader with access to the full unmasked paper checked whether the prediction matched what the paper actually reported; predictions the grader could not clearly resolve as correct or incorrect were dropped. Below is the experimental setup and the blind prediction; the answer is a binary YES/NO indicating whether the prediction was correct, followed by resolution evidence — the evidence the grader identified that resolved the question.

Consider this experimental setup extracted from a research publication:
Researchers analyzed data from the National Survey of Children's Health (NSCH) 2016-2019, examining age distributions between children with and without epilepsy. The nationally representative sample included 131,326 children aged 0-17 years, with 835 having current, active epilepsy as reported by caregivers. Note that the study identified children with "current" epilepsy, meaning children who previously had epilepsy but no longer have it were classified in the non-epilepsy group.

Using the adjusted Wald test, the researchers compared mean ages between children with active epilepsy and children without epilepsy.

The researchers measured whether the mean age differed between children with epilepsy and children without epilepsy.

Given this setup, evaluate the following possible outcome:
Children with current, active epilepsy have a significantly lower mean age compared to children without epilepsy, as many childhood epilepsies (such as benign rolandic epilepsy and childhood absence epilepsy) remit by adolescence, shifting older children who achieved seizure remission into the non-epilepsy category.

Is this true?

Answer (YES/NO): NO